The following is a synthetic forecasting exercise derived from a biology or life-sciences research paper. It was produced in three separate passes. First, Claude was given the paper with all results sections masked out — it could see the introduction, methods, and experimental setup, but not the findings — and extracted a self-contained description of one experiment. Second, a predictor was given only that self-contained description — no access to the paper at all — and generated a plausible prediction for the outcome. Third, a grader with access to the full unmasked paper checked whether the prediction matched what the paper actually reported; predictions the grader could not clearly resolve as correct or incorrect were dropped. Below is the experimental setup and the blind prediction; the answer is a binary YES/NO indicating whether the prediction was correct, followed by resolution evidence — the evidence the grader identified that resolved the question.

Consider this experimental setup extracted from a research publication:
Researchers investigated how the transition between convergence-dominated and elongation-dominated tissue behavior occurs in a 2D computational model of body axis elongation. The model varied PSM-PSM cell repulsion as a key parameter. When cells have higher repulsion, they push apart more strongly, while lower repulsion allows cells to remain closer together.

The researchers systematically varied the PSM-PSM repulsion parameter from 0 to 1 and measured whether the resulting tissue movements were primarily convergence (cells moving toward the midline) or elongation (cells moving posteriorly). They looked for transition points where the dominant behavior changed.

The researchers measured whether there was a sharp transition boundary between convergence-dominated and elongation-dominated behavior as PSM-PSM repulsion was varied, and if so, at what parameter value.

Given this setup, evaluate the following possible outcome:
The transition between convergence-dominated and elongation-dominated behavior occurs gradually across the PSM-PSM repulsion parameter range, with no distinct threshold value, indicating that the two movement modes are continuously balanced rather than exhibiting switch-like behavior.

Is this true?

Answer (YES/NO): NO